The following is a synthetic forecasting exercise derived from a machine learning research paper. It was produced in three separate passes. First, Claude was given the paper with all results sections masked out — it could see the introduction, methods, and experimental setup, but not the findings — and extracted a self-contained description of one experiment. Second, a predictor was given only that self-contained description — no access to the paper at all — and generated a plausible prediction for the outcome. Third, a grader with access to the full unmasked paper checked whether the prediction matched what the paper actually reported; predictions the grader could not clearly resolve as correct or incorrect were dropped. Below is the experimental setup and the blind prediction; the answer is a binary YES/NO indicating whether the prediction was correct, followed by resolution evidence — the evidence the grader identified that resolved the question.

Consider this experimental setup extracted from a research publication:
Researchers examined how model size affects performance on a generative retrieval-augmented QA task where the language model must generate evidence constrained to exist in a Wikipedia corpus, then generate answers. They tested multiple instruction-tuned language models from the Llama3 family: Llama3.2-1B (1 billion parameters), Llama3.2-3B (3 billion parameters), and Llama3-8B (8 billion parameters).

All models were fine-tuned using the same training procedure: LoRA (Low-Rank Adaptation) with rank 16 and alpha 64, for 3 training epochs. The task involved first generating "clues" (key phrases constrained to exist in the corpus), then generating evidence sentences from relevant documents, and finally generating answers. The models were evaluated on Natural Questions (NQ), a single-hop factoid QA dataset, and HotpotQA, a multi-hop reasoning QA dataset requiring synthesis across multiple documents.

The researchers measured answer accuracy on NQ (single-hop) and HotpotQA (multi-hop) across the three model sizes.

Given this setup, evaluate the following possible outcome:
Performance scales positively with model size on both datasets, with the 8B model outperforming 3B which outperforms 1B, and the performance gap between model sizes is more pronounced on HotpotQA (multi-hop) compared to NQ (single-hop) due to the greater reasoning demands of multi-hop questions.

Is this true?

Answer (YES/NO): NO